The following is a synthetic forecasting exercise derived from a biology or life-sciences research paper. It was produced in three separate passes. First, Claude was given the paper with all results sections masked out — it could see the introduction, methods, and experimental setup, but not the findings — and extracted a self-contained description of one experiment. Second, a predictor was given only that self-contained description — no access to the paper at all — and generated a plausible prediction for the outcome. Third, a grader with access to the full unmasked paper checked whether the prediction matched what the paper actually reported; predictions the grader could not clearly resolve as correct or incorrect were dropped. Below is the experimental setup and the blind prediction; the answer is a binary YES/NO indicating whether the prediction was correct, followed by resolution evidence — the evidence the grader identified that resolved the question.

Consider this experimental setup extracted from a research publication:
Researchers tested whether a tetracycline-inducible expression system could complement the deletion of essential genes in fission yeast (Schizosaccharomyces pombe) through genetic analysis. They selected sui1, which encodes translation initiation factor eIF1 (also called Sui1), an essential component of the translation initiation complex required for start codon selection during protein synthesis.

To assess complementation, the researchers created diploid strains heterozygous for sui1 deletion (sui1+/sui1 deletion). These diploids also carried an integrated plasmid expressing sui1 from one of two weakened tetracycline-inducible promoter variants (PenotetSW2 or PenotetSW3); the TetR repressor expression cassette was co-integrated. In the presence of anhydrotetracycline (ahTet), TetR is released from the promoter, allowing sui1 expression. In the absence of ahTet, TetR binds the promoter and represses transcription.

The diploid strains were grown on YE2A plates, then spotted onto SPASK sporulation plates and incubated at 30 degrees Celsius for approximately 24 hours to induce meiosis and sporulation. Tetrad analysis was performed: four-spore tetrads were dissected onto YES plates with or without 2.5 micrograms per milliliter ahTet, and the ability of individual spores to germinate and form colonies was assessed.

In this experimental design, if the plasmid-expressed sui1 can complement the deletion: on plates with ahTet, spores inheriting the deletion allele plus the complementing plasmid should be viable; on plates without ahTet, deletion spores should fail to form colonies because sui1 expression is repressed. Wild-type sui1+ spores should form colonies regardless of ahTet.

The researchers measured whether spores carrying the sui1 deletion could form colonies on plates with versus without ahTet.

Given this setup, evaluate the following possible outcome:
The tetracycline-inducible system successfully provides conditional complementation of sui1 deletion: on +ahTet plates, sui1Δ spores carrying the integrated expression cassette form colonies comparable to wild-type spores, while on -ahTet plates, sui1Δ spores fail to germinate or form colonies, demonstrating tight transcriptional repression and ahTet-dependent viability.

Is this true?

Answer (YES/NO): YES